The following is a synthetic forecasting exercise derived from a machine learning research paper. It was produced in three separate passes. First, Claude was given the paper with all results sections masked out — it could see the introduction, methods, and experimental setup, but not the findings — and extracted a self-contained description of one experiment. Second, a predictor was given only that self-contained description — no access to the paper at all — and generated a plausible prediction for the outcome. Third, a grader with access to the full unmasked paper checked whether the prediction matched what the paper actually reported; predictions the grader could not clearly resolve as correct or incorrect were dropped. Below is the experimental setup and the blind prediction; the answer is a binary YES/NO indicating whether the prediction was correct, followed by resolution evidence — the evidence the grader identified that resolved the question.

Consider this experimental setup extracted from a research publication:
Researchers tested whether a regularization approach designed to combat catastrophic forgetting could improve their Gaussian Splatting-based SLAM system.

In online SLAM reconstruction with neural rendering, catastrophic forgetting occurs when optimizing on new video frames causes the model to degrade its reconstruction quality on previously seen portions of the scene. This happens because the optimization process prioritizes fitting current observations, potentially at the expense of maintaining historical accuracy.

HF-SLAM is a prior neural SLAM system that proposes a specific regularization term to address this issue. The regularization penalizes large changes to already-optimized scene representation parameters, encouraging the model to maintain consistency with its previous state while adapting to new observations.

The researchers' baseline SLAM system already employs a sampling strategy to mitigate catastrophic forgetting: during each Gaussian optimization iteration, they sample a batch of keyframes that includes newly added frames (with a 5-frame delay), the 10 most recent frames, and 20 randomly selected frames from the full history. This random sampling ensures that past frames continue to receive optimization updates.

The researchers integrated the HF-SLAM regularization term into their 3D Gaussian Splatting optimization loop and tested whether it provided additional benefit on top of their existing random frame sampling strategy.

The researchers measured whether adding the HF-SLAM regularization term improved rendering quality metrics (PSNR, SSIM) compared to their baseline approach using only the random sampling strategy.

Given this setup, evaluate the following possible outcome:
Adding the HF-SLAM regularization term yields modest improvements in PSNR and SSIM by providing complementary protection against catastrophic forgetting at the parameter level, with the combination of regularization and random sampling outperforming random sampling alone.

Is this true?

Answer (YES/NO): NO